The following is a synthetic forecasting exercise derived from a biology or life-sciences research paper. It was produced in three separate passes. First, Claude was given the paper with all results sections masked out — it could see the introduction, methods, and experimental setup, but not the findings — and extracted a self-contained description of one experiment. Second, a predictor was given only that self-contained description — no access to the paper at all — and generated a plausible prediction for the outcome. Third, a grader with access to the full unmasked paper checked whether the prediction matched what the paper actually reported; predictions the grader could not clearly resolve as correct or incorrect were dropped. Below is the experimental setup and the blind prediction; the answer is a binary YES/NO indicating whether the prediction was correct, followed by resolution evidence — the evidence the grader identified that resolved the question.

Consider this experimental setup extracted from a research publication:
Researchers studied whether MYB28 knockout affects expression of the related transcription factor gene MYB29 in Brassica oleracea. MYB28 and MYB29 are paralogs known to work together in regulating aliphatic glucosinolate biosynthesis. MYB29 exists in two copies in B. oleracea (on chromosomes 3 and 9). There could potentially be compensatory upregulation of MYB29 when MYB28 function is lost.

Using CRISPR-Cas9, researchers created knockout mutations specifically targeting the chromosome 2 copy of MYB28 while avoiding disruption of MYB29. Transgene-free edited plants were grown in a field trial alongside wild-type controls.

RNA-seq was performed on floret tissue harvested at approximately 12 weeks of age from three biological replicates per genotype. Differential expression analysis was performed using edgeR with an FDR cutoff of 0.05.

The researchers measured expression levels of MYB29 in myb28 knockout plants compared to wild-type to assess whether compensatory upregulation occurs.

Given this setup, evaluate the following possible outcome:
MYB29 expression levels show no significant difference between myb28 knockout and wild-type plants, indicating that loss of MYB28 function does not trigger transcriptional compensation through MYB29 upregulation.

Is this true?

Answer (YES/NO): YES